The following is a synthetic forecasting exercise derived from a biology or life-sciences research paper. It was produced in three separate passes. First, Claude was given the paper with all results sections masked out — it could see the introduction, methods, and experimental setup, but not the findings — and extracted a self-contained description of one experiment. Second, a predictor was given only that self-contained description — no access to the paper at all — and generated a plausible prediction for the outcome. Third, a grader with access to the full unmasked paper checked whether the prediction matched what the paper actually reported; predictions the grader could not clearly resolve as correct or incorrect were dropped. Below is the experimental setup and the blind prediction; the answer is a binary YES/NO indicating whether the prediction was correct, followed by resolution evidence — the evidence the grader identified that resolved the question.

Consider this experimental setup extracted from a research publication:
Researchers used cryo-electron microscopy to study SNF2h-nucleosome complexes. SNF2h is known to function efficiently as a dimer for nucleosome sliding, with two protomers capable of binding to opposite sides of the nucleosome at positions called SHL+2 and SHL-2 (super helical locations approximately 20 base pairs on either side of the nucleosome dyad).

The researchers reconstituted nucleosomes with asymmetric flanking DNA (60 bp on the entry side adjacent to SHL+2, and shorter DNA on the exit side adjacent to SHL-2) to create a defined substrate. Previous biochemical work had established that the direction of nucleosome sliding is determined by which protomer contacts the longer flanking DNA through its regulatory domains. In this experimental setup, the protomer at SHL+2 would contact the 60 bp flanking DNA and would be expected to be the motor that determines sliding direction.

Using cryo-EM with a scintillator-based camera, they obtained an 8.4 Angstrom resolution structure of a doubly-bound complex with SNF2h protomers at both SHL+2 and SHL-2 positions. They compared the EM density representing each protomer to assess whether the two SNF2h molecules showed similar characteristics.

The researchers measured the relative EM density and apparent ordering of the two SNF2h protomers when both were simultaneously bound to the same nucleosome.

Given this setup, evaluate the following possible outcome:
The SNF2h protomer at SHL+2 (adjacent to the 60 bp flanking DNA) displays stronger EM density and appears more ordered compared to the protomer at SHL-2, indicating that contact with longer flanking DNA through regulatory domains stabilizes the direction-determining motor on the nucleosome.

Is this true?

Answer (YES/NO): NO